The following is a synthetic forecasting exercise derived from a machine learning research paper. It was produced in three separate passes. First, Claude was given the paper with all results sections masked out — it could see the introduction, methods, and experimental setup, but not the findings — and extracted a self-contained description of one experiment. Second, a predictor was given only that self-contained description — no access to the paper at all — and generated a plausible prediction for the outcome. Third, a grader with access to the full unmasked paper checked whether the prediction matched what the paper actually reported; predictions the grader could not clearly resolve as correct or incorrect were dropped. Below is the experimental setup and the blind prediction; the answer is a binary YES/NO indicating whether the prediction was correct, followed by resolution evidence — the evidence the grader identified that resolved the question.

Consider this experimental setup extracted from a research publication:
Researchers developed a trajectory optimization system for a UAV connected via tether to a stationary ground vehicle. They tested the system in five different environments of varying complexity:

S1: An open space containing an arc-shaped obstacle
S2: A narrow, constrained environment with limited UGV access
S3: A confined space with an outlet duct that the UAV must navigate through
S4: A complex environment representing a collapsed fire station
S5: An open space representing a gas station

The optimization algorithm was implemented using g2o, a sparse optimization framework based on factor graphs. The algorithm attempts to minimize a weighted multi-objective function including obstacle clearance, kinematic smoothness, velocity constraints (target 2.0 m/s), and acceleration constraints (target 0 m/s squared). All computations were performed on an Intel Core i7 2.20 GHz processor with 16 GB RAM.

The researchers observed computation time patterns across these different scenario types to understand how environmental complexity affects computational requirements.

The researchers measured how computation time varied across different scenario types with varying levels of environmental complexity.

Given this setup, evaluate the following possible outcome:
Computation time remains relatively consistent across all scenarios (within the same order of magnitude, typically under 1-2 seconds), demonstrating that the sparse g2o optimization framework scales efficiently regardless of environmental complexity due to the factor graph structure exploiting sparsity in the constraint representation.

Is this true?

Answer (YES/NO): NO